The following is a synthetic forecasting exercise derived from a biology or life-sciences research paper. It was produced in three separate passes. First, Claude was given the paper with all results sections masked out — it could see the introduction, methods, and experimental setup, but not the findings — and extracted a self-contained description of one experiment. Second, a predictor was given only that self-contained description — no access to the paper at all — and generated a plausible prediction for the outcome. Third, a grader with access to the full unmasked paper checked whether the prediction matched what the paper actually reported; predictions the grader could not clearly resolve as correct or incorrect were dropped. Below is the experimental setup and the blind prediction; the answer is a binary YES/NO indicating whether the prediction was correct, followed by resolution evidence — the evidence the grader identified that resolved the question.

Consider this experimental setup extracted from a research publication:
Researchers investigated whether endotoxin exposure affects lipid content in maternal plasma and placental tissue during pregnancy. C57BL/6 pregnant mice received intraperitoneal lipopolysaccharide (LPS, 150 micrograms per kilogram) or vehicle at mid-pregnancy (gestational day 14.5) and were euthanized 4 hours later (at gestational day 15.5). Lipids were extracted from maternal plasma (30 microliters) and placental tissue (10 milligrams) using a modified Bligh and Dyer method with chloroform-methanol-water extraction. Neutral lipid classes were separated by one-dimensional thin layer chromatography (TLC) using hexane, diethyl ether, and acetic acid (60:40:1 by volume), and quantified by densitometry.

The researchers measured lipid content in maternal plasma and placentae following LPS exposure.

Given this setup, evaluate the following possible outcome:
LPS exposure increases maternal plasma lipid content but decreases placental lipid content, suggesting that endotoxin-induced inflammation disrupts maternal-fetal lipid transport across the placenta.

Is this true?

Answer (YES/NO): NO